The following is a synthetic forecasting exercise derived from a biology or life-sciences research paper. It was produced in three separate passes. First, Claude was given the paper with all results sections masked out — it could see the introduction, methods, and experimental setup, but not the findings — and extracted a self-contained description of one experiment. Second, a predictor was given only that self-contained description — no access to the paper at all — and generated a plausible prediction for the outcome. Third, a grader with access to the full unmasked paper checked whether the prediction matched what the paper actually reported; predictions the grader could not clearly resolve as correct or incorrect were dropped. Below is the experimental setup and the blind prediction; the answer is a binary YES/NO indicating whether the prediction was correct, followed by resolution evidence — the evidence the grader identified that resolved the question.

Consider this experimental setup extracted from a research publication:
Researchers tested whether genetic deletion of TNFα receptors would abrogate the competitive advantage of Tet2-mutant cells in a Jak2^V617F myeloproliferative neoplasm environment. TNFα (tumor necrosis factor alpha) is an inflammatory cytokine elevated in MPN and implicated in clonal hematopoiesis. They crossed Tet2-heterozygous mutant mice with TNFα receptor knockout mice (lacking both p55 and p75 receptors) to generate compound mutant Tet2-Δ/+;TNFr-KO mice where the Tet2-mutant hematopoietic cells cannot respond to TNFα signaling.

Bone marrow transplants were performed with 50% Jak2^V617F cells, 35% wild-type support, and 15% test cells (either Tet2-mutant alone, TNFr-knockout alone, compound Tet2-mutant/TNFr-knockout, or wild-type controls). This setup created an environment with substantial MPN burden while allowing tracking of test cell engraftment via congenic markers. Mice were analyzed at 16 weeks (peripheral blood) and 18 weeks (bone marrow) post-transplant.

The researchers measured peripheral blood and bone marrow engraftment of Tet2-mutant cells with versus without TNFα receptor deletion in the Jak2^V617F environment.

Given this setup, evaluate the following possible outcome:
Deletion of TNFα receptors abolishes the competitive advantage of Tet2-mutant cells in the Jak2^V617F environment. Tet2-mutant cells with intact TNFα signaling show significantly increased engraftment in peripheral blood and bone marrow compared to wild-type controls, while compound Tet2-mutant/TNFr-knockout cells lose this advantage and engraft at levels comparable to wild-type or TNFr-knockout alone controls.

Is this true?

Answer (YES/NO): NO